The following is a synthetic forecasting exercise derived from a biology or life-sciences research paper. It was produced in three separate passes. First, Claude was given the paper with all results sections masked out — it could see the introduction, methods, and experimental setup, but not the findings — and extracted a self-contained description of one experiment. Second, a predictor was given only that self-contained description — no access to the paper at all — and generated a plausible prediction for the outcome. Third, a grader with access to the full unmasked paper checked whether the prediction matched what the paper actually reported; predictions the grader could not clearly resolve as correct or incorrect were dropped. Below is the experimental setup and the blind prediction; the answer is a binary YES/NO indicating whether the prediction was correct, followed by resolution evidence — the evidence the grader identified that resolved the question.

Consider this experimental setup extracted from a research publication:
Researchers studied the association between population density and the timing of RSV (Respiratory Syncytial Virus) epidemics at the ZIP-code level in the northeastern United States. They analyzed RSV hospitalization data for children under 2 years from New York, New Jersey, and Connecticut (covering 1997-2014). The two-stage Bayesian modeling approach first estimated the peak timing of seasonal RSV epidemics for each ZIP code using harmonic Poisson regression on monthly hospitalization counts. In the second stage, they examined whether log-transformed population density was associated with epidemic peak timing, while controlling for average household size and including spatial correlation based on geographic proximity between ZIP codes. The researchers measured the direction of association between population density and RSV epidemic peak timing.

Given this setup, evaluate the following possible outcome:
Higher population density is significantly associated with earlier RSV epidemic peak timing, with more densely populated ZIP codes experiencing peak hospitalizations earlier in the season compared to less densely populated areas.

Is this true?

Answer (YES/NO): YES